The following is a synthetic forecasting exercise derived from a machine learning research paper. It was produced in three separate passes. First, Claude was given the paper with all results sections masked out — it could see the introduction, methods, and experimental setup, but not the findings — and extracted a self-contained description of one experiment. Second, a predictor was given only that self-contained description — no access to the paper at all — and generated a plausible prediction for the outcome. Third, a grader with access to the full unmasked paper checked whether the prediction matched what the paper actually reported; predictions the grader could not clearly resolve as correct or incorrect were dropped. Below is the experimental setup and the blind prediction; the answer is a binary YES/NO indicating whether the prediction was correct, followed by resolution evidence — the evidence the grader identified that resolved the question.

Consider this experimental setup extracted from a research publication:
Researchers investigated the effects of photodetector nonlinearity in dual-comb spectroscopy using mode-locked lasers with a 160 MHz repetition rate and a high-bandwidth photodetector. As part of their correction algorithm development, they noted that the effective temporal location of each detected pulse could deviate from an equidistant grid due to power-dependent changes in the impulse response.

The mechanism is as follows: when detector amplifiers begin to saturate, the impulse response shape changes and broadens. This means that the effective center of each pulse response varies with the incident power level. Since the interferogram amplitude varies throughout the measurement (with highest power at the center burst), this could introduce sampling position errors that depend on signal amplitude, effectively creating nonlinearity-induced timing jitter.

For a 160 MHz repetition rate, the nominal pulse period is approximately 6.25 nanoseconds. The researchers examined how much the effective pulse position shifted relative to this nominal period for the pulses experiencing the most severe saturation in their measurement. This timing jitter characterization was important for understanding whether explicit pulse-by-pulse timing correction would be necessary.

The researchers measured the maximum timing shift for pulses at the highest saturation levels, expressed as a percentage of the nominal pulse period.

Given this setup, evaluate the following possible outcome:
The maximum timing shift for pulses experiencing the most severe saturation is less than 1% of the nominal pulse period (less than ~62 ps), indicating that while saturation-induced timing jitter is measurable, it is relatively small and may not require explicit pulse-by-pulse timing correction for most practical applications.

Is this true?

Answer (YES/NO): NO